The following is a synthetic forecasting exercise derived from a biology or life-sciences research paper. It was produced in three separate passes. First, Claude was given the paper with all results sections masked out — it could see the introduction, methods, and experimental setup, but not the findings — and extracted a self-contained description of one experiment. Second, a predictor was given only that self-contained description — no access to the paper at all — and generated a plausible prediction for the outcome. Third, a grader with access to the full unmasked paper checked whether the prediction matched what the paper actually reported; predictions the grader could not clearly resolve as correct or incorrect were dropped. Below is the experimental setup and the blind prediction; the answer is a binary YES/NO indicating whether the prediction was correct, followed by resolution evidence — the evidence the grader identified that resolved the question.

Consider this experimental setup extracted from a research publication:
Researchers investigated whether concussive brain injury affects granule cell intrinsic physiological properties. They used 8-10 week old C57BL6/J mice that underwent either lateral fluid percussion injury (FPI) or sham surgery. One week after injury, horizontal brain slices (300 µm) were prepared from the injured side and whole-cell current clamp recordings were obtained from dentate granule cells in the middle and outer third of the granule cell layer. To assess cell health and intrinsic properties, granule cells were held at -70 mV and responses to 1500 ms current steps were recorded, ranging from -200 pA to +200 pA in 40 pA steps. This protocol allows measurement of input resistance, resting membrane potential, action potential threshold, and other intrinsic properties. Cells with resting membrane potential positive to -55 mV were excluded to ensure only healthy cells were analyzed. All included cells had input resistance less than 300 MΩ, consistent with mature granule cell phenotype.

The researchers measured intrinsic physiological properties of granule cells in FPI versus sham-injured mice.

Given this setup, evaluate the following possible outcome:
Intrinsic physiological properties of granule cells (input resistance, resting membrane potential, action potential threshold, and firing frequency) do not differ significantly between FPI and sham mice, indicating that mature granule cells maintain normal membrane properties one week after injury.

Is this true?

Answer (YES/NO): YES